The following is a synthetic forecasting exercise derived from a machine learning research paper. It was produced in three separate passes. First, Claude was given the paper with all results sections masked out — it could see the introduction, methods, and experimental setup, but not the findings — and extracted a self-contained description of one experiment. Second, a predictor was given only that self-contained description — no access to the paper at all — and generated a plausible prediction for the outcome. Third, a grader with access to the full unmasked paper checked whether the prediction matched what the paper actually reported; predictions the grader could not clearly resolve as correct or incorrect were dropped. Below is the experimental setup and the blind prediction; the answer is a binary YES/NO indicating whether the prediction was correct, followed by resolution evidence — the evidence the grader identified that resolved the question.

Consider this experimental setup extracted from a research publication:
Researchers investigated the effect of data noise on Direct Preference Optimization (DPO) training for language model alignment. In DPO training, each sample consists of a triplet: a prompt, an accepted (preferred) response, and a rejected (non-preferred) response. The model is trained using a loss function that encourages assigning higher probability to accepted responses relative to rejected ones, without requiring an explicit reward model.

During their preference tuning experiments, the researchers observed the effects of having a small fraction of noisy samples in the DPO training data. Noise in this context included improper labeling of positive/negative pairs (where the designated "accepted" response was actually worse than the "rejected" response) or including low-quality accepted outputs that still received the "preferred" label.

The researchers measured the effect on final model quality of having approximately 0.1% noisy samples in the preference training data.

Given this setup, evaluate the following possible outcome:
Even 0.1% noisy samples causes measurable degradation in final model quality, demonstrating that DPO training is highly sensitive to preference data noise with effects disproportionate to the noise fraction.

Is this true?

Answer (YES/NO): YES